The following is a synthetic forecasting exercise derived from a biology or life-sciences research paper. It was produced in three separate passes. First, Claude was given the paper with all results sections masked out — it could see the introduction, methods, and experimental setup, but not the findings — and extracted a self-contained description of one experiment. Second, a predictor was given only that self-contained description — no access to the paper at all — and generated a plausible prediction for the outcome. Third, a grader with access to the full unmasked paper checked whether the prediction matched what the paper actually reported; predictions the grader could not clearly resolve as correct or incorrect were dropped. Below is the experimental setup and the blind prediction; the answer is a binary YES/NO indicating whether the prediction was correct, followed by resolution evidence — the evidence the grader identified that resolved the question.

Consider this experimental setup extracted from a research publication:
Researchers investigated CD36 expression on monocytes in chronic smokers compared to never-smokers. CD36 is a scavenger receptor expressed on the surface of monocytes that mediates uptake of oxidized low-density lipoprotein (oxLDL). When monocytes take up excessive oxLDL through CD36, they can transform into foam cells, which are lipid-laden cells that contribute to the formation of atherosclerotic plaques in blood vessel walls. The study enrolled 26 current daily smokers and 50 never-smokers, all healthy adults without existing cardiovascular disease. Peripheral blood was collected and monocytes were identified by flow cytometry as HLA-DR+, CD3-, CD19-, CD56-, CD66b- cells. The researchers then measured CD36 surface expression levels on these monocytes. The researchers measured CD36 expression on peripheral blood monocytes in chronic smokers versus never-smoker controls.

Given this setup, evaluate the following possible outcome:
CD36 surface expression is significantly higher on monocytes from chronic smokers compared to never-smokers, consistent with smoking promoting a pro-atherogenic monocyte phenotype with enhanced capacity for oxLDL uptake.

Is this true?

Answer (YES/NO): YES